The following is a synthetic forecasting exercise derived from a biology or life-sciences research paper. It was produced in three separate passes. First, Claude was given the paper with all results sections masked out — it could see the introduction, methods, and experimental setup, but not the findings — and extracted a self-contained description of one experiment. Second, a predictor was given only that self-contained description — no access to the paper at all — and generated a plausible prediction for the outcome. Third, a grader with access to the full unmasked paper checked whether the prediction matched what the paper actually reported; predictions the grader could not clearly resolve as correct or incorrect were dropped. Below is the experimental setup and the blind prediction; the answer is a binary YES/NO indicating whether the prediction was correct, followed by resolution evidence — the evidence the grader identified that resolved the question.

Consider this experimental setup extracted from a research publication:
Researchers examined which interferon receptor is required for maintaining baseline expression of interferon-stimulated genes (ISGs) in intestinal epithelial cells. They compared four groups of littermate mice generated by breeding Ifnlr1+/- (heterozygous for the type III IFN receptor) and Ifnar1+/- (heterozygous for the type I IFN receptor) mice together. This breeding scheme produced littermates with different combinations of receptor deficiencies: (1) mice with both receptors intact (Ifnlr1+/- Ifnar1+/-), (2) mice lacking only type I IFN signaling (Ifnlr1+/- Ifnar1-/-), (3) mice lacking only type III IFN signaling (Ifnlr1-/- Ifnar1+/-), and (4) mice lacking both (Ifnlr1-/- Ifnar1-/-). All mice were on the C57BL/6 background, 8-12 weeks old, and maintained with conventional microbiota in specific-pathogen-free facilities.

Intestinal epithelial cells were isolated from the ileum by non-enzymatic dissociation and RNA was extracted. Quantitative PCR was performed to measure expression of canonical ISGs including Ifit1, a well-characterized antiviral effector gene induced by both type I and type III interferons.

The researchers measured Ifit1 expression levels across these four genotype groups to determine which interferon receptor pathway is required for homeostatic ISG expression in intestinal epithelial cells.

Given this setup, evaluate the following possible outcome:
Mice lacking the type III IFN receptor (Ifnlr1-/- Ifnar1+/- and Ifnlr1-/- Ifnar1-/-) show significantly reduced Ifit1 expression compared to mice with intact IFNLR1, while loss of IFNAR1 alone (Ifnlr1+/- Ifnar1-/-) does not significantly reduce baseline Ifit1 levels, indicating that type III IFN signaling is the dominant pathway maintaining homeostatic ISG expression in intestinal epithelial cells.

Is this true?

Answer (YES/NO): YES